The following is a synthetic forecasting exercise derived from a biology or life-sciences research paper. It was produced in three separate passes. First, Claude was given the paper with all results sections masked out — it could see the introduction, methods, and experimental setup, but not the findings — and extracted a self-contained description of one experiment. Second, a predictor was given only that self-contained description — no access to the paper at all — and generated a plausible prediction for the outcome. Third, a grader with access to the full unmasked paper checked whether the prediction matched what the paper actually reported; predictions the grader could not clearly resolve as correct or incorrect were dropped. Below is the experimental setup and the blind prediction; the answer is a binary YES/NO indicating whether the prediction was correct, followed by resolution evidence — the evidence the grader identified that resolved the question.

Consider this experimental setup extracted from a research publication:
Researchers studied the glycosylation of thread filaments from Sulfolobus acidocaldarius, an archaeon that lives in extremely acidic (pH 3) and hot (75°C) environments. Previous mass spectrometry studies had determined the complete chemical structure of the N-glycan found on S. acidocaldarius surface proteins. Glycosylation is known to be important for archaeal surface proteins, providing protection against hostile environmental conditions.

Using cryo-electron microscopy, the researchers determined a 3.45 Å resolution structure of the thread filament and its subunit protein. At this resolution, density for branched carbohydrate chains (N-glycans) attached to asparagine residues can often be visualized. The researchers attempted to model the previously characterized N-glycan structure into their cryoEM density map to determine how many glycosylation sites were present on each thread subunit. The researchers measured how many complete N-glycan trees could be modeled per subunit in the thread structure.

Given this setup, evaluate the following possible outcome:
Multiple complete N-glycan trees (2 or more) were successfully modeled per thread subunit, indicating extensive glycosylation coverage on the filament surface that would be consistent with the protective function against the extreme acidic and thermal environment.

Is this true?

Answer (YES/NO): YES